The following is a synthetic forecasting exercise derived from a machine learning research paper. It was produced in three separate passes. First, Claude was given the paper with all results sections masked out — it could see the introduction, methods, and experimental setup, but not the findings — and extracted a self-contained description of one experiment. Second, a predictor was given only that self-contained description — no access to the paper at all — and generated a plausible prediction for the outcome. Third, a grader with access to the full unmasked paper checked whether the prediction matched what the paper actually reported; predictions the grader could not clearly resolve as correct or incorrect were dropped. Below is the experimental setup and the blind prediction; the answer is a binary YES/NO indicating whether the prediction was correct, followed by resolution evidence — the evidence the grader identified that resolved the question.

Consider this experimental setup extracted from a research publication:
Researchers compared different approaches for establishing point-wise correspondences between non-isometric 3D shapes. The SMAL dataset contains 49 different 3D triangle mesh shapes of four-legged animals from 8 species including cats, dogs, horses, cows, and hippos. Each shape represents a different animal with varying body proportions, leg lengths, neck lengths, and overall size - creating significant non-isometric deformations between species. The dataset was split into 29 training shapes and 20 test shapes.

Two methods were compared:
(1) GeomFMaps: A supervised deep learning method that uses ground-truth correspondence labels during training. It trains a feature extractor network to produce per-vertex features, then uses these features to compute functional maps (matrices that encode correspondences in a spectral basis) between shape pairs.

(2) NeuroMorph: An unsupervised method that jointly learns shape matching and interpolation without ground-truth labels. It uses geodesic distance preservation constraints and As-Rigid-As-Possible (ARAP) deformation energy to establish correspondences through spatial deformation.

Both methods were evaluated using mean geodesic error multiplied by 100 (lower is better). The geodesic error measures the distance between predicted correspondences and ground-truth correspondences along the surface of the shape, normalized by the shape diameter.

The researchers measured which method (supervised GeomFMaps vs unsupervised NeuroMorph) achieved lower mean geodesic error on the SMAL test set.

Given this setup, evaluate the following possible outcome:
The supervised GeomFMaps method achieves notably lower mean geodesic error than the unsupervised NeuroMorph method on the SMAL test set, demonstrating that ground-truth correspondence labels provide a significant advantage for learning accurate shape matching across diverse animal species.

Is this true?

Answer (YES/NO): NO